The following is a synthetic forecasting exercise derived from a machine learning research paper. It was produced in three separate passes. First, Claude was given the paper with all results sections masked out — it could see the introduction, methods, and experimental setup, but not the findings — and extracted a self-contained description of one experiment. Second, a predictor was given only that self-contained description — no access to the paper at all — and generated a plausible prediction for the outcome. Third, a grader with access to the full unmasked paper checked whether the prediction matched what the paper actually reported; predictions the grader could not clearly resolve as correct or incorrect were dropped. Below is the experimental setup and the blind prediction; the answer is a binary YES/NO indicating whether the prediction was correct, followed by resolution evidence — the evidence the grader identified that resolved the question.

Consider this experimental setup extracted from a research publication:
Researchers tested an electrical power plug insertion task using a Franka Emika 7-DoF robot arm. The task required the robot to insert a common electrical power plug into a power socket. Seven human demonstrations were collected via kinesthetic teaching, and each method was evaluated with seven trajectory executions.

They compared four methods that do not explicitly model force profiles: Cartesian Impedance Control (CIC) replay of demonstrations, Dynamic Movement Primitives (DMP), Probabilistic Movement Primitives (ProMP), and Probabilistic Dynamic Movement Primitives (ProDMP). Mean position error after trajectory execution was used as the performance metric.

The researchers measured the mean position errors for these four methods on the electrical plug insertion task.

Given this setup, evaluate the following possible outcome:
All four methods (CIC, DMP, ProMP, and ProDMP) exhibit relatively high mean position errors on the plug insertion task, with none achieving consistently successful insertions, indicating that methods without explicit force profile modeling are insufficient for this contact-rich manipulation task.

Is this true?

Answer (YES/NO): YES